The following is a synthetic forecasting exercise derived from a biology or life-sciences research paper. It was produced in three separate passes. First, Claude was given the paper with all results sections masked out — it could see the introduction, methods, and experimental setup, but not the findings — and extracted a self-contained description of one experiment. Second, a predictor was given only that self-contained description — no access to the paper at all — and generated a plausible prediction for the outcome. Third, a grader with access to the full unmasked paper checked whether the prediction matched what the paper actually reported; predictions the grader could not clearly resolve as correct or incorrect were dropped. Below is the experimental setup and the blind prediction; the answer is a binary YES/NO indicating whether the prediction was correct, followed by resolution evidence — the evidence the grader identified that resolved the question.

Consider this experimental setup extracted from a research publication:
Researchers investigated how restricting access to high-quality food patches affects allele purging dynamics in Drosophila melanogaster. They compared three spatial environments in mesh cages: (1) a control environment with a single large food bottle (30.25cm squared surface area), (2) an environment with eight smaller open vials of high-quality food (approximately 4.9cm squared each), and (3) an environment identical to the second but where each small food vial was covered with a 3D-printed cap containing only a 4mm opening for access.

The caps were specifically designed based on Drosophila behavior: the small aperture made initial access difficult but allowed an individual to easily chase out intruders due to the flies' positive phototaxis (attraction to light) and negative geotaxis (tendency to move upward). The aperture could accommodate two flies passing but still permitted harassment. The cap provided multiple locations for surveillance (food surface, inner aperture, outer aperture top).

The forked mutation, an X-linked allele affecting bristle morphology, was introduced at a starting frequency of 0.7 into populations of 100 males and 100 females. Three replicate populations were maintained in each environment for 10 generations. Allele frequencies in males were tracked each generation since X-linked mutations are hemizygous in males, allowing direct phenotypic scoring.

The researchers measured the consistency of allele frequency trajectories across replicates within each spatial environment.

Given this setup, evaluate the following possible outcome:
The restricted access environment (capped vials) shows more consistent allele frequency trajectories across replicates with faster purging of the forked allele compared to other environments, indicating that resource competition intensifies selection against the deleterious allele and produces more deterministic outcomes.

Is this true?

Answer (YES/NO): NO